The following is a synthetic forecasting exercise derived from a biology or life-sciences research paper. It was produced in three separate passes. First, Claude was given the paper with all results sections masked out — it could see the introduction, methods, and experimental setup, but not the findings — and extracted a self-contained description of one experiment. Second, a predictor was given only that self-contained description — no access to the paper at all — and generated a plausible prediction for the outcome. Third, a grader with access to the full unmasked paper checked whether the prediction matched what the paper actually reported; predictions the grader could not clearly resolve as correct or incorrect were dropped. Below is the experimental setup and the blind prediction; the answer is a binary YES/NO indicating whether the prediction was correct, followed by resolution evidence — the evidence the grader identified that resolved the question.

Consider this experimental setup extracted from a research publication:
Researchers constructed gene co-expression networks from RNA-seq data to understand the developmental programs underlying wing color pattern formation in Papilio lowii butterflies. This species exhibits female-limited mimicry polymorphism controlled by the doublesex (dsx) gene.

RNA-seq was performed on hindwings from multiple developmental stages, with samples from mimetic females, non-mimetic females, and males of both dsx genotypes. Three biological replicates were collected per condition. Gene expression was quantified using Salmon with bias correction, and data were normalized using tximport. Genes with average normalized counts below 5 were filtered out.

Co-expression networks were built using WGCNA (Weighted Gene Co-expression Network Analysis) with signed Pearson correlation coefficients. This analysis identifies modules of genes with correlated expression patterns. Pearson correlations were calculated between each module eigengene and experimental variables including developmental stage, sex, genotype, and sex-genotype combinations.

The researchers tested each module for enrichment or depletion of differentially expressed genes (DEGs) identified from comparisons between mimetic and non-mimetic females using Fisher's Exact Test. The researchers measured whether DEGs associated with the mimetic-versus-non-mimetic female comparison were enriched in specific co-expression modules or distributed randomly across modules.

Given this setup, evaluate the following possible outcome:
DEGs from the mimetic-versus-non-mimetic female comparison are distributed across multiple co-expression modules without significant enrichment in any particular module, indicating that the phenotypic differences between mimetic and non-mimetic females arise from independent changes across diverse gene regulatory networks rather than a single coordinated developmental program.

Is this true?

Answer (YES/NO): NO